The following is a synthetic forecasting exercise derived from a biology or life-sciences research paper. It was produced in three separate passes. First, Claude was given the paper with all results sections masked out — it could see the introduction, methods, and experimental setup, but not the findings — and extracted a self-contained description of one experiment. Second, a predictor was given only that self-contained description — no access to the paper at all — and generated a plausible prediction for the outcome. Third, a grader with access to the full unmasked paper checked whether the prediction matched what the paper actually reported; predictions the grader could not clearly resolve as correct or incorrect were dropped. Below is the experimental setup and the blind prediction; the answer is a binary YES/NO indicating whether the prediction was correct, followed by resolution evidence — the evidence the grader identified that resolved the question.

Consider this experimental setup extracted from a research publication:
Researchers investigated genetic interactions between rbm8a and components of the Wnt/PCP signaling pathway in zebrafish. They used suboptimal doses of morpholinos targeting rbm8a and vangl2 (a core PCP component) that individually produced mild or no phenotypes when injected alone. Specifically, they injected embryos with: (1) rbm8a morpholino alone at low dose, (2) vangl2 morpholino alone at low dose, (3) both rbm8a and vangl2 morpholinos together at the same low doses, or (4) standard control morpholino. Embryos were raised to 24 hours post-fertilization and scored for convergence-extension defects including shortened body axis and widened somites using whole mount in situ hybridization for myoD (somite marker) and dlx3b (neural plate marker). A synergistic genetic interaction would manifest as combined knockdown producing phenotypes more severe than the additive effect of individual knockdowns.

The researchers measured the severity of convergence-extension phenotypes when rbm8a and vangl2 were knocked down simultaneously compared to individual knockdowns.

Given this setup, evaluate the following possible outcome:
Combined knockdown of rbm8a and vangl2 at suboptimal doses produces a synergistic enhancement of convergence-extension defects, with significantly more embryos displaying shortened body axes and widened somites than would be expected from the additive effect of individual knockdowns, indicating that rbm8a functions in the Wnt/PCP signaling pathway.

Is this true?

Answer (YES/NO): YES